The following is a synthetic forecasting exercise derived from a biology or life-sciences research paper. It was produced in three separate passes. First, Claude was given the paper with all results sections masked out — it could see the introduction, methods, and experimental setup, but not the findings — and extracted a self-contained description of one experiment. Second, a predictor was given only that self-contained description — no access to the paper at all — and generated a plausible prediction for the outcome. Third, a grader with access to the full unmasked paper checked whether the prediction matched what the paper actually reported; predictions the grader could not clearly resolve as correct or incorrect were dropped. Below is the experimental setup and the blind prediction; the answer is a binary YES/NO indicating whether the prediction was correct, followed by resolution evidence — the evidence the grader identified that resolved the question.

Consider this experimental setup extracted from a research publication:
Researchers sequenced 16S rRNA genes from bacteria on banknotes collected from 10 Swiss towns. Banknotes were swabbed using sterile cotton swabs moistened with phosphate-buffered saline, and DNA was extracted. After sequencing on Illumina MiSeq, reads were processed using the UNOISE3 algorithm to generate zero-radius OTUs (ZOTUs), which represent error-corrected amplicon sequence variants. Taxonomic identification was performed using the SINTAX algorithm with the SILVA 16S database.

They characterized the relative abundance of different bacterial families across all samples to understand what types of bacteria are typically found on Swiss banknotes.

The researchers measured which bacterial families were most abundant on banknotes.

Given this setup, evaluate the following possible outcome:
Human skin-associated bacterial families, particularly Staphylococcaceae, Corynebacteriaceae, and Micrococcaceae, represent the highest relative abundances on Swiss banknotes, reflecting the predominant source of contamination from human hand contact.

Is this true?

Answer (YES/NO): NO